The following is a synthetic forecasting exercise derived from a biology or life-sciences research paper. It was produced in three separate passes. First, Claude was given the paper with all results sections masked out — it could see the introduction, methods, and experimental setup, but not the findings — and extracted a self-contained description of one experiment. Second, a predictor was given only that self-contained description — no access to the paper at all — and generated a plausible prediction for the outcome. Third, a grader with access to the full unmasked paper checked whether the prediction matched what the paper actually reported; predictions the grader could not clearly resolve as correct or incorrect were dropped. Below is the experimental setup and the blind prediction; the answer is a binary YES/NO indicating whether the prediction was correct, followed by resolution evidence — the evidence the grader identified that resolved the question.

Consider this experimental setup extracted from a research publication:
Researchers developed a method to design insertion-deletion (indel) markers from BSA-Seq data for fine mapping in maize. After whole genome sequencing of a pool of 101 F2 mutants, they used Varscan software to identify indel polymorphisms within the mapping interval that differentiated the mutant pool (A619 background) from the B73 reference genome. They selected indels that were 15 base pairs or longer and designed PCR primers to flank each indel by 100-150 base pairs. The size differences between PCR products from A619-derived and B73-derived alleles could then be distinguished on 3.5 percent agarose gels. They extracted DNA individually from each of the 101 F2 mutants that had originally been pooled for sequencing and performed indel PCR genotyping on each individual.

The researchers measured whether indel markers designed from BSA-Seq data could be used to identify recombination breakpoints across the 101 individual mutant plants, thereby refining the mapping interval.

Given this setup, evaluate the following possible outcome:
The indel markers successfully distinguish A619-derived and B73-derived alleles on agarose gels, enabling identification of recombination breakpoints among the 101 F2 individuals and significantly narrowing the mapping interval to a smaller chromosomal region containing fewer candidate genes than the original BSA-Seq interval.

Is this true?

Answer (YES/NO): YES